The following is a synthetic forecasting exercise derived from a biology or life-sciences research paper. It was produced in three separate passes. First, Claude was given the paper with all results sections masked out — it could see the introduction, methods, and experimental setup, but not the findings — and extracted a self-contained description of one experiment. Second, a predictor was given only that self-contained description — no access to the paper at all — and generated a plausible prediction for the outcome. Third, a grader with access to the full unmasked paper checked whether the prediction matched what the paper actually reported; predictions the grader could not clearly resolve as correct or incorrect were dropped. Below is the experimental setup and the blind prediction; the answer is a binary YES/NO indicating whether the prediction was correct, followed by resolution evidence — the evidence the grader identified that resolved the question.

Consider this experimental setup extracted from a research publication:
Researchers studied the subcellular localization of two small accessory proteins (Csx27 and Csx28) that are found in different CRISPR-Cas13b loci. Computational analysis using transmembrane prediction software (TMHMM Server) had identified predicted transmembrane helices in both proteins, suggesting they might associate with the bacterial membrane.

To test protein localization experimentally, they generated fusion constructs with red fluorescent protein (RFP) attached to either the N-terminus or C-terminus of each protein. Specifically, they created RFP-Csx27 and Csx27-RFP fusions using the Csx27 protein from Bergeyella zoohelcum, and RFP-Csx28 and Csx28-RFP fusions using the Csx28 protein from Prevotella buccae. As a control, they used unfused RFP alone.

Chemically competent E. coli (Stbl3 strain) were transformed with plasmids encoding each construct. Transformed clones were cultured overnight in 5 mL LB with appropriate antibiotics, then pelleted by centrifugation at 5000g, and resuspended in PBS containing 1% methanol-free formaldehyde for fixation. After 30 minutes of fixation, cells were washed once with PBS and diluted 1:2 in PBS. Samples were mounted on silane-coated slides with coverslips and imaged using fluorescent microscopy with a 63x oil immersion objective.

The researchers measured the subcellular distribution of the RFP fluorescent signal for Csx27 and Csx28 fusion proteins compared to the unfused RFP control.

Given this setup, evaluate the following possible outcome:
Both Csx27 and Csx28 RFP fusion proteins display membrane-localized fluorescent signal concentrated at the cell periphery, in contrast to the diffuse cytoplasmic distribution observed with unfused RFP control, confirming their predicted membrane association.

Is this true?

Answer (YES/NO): NO